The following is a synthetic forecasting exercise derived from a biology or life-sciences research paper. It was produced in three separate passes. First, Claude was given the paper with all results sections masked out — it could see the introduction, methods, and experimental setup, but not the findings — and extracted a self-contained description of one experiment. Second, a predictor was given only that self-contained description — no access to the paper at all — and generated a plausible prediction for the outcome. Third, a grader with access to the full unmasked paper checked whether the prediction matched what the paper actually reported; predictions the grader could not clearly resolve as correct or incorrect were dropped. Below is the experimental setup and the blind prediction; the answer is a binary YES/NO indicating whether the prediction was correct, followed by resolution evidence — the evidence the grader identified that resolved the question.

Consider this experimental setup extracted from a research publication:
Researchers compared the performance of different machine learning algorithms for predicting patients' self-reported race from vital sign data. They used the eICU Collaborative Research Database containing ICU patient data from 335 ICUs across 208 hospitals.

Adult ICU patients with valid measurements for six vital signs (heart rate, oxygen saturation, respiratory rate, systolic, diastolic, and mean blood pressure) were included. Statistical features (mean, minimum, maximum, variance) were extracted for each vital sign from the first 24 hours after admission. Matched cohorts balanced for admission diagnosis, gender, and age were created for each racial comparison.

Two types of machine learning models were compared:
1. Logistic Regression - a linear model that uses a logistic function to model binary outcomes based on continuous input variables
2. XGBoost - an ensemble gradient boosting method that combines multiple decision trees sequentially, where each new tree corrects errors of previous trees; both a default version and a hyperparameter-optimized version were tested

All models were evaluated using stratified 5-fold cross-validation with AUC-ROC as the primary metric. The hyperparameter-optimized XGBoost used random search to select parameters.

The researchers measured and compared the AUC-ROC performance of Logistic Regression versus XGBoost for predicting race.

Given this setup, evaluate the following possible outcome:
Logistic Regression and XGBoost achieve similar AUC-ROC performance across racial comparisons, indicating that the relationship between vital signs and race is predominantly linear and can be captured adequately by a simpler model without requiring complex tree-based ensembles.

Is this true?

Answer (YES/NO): NO